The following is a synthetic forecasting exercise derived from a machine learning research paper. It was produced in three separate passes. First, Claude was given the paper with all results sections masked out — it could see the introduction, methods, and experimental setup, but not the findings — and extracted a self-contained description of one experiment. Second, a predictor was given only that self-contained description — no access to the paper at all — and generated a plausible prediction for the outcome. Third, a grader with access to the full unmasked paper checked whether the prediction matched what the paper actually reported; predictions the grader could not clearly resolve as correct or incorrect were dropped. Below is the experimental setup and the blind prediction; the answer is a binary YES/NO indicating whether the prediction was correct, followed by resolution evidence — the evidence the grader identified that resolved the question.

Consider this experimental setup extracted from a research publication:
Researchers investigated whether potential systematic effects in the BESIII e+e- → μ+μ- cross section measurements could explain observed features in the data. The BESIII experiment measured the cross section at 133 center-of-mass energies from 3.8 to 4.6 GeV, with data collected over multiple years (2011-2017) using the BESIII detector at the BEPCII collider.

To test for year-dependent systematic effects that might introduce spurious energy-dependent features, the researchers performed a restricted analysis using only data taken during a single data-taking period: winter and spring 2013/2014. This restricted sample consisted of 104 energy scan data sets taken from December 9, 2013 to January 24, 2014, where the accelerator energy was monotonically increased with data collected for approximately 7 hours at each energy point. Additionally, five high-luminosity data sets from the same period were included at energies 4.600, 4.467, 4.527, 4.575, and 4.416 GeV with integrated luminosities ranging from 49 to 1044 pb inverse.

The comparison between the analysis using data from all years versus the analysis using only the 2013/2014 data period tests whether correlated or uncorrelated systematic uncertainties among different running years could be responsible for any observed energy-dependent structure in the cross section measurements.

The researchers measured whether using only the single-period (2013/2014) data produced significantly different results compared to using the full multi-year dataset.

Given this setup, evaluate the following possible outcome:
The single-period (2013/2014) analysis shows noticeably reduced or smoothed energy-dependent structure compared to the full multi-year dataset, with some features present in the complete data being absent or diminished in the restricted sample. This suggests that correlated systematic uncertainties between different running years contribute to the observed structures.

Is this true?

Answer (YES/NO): NO